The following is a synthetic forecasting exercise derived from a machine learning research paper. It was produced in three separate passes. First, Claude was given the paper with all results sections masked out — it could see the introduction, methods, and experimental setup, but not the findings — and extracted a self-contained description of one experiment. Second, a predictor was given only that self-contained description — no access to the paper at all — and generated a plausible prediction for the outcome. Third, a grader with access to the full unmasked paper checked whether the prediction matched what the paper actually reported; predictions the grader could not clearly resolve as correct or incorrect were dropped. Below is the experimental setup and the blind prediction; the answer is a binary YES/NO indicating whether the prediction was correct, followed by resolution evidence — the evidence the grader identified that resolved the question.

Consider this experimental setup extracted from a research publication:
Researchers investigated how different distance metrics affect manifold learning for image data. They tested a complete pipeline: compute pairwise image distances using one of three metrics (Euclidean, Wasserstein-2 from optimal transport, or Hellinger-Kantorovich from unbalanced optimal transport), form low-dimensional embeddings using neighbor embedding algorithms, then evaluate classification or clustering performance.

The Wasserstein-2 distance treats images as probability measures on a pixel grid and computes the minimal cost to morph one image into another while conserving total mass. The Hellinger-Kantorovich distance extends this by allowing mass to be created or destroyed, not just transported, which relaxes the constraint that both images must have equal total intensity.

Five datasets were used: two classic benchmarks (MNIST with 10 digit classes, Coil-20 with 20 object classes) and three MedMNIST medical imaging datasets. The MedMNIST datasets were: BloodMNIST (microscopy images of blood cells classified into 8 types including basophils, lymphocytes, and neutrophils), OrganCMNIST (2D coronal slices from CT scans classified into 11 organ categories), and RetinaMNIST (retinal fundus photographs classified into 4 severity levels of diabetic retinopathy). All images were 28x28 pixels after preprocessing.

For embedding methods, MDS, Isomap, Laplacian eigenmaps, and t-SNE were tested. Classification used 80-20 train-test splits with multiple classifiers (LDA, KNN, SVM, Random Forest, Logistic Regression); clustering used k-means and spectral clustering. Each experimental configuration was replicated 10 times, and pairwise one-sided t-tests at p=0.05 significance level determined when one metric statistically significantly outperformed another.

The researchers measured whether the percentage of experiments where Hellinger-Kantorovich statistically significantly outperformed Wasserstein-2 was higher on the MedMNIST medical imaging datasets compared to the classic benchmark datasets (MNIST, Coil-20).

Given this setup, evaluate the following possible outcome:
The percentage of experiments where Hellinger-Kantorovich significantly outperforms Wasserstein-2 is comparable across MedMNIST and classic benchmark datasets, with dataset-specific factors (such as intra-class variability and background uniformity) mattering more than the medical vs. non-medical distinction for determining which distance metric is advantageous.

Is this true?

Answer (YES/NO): NO